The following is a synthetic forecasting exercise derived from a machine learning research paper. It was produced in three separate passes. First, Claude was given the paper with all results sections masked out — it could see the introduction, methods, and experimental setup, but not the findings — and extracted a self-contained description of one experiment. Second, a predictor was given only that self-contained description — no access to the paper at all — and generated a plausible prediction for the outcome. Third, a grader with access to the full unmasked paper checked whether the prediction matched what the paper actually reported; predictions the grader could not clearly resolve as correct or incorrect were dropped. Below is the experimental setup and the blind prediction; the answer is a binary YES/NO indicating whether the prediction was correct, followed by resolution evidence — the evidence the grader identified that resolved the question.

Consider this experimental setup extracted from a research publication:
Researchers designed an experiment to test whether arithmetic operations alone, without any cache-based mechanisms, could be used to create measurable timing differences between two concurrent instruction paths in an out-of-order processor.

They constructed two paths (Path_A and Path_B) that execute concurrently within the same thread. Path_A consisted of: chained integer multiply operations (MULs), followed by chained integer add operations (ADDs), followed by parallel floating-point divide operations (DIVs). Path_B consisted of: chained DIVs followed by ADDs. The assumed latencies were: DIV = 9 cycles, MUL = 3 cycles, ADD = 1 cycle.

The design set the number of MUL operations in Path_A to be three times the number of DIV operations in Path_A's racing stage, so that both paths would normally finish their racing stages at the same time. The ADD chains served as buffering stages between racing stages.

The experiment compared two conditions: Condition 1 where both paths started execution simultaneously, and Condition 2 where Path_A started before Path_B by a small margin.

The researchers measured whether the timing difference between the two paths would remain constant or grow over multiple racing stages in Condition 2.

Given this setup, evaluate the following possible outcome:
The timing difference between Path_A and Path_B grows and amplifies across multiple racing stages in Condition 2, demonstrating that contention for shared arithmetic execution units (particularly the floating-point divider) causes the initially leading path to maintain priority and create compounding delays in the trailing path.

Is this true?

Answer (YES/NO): YES